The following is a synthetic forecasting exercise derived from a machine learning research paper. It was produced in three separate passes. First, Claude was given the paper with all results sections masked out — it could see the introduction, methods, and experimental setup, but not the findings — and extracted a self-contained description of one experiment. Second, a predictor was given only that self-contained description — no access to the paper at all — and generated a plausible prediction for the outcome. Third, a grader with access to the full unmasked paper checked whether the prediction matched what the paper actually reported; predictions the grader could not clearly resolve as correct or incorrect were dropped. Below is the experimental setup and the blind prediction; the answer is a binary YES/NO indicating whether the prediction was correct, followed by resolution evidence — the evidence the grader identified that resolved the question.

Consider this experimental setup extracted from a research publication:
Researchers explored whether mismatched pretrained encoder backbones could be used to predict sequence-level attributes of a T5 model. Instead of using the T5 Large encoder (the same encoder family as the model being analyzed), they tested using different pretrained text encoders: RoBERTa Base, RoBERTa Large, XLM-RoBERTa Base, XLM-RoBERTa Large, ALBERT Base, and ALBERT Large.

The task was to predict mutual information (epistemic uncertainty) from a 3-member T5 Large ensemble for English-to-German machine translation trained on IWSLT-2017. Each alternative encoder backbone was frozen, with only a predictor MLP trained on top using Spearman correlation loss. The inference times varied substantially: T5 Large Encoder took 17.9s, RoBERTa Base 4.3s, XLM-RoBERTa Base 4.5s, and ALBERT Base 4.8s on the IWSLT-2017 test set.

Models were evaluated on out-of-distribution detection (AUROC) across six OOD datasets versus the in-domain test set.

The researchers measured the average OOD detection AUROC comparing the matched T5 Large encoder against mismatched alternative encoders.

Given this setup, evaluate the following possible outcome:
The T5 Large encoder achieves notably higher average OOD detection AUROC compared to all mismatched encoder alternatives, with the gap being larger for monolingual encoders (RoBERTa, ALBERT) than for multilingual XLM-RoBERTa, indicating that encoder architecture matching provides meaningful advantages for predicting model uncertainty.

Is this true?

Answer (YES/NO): NO